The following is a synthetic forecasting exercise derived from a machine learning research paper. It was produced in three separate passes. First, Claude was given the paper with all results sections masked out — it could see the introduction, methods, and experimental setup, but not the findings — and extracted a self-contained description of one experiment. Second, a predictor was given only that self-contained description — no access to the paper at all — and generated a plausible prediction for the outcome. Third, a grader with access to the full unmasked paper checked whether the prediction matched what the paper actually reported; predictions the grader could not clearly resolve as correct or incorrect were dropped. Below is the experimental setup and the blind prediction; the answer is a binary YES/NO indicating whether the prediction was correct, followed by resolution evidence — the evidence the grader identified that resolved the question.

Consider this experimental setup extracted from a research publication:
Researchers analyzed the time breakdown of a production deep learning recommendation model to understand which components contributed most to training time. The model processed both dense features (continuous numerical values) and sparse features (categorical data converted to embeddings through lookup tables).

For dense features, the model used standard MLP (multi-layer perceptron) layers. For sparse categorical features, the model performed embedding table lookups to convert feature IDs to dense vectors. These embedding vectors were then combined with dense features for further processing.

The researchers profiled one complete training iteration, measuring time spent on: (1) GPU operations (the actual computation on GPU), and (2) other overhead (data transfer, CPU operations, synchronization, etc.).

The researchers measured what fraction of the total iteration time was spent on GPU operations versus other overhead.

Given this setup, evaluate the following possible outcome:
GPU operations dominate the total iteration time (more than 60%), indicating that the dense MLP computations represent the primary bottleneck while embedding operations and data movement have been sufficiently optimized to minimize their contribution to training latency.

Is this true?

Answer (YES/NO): NO